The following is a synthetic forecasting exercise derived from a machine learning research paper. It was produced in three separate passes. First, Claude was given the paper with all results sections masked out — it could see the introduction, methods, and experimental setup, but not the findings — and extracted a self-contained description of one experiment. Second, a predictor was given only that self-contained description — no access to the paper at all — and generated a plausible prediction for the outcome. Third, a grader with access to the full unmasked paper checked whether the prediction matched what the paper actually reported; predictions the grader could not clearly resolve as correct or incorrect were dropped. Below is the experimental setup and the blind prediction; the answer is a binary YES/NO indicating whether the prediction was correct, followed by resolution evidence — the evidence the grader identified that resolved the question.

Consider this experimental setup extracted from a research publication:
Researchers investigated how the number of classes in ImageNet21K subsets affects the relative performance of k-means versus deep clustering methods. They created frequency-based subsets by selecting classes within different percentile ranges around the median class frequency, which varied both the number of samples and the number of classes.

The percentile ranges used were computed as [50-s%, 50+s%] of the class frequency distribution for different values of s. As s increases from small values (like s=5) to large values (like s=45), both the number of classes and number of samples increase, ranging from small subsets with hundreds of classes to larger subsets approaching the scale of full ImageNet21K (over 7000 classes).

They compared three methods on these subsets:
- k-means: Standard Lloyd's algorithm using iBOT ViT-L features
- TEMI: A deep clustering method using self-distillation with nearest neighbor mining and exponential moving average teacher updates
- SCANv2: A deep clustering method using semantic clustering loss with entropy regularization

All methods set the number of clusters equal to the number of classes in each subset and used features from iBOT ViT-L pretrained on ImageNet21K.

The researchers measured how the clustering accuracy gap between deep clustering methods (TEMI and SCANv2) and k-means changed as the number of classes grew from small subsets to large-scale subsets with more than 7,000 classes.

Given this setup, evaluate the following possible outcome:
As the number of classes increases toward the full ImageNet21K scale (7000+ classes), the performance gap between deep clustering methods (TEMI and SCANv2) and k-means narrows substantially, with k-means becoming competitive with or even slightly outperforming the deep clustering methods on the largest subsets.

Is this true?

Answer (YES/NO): NO